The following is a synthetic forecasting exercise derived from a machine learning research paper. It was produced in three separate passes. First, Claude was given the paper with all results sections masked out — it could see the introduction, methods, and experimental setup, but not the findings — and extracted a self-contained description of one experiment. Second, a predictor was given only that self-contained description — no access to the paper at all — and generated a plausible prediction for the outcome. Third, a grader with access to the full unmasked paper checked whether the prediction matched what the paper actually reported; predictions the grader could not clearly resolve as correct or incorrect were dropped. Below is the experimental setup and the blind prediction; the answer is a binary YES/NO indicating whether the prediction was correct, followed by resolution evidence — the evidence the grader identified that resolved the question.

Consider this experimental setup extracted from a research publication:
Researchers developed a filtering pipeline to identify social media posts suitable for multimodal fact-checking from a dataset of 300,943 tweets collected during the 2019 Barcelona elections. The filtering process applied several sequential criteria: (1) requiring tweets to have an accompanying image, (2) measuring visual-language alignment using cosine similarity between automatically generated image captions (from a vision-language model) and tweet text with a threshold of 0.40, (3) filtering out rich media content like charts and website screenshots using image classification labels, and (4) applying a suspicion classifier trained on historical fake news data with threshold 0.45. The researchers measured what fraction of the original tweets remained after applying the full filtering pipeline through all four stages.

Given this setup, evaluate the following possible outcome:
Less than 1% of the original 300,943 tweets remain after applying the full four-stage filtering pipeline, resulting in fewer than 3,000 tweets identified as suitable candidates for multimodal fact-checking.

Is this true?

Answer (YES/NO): YES